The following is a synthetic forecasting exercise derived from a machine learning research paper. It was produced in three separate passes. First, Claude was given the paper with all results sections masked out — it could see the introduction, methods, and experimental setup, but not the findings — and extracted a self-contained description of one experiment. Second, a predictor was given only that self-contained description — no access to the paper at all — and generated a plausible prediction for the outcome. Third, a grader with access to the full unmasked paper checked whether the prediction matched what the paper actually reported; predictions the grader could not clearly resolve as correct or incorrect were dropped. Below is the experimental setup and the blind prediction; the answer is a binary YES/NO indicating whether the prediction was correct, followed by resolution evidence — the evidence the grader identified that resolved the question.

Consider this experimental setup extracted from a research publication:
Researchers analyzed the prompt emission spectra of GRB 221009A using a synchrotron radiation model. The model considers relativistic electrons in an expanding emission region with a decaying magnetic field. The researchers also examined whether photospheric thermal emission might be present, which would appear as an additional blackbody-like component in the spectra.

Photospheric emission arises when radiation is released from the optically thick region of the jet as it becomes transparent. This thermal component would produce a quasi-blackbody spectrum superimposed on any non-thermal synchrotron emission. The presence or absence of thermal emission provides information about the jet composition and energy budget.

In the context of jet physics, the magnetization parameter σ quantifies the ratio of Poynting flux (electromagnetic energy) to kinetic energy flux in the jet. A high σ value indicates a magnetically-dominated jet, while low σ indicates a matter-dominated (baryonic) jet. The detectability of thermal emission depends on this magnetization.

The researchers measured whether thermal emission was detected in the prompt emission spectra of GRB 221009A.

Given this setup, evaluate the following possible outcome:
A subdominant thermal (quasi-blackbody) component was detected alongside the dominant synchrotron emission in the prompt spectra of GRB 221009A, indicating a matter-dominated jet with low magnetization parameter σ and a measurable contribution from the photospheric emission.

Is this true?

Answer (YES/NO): NO